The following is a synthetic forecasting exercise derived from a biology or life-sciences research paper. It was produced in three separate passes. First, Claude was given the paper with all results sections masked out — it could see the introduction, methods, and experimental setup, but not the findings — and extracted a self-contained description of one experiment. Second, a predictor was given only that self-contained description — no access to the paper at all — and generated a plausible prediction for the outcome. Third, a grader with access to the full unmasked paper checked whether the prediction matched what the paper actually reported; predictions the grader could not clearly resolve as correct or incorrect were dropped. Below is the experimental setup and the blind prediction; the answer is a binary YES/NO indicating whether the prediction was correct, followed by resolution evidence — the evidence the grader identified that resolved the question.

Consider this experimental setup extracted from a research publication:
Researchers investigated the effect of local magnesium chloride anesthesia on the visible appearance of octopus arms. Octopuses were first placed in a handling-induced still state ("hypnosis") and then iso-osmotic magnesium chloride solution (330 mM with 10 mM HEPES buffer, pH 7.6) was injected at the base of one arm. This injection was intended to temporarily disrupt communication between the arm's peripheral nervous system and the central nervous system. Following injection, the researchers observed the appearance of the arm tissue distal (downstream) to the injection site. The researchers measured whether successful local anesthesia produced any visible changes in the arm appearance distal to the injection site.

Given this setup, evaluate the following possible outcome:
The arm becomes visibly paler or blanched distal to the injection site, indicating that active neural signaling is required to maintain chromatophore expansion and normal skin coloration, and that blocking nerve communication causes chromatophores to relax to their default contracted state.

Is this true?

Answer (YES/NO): YES